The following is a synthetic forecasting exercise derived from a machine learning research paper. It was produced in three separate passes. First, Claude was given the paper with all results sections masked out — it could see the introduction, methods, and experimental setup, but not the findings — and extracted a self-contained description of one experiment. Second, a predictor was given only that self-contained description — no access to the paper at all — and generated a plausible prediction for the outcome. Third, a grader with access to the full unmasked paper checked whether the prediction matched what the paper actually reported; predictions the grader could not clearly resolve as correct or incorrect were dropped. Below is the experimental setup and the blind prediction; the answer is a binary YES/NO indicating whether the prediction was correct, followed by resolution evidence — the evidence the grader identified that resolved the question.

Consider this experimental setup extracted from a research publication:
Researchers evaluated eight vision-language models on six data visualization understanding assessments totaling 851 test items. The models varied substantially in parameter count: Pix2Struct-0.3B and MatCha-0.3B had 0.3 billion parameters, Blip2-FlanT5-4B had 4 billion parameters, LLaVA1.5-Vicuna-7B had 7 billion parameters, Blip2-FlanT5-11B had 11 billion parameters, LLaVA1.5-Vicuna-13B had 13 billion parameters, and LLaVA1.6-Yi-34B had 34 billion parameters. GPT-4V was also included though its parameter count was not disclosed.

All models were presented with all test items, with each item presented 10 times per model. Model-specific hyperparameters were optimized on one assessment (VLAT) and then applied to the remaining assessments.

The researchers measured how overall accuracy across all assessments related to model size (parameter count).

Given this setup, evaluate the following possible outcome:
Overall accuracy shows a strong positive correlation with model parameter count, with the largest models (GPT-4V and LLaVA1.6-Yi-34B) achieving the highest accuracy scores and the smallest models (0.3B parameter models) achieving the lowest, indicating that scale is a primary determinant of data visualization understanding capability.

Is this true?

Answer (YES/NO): NO